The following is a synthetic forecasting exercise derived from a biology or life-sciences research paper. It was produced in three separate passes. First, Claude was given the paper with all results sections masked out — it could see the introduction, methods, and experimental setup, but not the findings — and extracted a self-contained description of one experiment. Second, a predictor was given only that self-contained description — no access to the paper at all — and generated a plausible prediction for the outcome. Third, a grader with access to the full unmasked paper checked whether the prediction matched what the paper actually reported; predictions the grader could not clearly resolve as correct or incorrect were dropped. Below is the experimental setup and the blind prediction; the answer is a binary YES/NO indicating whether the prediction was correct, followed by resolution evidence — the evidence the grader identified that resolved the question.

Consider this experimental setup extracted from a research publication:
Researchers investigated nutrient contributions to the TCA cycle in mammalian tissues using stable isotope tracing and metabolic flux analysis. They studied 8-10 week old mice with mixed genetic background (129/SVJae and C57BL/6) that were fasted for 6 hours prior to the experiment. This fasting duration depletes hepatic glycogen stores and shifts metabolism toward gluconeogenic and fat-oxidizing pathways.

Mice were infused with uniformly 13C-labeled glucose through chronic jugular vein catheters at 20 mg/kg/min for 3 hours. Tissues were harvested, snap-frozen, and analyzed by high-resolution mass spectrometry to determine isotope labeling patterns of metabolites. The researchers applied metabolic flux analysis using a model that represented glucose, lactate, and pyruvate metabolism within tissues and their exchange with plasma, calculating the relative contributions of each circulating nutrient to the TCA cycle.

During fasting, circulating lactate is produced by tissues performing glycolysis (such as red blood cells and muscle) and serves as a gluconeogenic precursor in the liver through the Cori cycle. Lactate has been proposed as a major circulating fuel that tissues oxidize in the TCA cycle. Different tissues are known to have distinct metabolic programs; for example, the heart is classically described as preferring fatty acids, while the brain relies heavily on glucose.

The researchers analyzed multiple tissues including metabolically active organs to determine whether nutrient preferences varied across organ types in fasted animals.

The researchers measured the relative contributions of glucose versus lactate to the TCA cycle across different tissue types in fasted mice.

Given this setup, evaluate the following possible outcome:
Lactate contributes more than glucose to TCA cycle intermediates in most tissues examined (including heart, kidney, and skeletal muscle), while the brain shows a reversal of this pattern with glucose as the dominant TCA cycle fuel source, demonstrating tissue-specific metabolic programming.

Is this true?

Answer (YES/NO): NO